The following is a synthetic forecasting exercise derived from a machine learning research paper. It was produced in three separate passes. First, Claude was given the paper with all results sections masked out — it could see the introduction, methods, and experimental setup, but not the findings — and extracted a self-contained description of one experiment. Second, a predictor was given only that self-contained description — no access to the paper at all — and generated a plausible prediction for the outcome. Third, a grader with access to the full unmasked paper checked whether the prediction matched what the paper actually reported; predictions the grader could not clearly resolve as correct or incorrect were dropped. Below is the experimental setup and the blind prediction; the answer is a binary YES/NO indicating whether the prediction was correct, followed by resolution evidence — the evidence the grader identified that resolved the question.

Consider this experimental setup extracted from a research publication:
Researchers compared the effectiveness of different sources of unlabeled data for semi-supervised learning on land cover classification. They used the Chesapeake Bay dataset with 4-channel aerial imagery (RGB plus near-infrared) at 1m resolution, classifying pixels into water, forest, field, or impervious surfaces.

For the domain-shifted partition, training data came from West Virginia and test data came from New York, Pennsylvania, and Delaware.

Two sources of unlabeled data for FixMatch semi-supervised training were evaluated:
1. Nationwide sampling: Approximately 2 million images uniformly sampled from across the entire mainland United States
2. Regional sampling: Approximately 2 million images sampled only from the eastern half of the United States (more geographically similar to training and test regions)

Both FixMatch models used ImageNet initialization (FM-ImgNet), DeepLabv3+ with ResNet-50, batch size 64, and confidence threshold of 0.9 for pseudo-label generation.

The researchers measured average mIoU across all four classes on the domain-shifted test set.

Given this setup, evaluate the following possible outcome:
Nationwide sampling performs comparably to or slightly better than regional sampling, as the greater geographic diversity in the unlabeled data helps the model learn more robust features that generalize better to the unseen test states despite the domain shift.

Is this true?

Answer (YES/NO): NO